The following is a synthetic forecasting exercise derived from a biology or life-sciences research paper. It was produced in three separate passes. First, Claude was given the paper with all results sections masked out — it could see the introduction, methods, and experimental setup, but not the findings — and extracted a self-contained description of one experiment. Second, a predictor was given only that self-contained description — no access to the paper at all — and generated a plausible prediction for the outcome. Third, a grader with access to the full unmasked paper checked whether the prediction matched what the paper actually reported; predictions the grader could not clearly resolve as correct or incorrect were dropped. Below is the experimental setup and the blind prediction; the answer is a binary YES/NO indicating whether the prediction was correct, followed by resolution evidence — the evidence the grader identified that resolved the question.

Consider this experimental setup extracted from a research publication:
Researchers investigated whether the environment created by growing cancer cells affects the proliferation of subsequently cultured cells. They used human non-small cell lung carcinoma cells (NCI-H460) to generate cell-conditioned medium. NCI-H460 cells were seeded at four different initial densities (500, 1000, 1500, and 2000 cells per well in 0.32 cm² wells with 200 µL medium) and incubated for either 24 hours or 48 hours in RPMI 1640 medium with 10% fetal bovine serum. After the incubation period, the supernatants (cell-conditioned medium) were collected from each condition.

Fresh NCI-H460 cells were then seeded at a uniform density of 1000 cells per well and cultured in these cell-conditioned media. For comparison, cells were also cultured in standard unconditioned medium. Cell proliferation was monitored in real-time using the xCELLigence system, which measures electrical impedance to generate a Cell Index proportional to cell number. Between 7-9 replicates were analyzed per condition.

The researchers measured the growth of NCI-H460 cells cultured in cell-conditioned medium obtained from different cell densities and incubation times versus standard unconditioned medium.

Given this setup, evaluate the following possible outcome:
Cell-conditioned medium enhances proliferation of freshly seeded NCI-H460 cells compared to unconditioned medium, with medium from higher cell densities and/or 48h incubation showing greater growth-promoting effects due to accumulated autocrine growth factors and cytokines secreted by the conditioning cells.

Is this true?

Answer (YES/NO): NO